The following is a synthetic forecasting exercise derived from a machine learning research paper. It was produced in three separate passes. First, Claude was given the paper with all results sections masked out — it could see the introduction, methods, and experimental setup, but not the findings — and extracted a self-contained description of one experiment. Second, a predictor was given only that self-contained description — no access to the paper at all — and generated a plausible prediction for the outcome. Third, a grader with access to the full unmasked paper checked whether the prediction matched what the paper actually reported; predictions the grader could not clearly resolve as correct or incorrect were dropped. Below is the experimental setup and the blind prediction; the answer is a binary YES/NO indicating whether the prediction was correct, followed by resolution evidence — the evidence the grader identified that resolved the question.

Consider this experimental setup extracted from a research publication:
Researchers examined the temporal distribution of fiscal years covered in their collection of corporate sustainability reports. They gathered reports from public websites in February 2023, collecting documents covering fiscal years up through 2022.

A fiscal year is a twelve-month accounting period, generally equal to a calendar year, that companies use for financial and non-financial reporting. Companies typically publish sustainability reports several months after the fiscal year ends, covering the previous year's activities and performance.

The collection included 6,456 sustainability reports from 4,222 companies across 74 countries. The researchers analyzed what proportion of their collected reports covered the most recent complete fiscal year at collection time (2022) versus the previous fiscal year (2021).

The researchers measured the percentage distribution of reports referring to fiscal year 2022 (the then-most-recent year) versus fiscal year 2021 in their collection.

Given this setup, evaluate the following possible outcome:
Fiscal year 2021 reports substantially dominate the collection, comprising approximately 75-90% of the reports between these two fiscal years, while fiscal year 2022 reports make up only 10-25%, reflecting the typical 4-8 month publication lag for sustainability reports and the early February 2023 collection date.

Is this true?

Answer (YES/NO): YES